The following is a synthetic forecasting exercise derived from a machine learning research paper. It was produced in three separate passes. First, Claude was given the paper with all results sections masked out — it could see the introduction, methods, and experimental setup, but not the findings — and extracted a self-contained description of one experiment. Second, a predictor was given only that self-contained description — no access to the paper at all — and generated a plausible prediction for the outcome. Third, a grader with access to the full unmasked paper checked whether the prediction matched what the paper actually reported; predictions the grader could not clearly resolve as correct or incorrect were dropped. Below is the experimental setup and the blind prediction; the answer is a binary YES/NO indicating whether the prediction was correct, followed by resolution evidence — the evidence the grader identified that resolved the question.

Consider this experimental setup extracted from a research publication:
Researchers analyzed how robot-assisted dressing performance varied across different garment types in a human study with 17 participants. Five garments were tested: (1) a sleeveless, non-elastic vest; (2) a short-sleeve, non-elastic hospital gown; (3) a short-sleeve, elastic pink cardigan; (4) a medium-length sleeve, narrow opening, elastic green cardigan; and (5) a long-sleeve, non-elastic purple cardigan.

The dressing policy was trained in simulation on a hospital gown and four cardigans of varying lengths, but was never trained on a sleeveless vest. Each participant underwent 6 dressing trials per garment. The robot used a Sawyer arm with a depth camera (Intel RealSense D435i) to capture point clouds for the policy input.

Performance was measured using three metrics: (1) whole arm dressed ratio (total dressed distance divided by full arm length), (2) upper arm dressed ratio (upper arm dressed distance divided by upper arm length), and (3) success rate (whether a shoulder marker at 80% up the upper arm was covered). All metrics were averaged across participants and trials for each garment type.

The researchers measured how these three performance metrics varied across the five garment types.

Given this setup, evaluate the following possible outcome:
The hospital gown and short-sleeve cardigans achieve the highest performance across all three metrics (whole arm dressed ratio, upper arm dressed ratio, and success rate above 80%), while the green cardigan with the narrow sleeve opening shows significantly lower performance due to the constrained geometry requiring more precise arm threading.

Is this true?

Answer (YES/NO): NO